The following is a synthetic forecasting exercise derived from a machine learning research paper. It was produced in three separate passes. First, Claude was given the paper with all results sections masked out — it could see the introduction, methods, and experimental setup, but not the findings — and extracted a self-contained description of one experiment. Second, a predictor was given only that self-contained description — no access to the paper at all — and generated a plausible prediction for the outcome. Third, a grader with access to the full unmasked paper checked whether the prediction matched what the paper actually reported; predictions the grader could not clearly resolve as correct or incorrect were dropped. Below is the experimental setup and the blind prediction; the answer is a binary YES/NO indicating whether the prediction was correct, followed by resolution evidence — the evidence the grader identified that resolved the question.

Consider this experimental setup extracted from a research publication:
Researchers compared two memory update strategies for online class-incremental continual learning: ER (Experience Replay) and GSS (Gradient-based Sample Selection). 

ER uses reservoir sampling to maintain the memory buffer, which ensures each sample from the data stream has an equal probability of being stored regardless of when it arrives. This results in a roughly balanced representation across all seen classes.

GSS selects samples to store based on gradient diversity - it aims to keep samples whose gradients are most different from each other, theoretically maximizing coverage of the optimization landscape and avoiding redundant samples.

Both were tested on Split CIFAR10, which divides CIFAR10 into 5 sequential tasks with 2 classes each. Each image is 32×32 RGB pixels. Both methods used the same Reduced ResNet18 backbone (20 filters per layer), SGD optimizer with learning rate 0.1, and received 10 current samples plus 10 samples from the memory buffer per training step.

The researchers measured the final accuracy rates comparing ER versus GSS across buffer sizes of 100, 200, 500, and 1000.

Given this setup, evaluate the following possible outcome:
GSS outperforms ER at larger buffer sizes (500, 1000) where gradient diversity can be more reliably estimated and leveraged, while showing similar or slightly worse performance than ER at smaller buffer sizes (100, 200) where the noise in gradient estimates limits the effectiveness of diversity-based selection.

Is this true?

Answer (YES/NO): NO